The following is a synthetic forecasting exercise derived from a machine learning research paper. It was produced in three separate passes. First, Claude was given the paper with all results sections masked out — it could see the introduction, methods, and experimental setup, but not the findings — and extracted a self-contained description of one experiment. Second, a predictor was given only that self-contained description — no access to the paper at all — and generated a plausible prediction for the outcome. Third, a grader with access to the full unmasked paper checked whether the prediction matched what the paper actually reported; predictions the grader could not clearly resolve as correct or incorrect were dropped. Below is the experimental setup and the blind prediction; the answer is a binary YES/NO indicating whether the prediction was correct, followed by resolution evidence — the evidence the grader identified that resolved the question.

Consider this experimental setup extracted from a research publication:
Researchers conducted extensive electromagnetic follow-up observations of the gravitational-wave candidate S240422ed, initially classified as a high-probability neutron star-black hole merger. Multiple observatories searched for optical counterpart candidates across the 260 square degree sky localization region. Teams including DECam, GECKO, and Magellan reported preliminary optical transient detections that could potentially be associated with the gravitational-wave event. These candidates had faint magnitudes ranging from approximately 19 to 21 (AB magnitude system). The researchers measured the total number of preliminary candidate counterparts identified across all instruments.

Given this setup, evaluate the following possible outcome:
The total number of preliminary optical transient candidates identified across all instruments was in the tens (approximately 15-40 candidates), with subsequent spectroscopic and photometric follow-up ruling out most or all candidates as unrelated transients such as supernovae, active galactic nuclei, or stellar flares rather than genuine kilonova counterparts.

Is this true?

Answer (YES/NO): NO